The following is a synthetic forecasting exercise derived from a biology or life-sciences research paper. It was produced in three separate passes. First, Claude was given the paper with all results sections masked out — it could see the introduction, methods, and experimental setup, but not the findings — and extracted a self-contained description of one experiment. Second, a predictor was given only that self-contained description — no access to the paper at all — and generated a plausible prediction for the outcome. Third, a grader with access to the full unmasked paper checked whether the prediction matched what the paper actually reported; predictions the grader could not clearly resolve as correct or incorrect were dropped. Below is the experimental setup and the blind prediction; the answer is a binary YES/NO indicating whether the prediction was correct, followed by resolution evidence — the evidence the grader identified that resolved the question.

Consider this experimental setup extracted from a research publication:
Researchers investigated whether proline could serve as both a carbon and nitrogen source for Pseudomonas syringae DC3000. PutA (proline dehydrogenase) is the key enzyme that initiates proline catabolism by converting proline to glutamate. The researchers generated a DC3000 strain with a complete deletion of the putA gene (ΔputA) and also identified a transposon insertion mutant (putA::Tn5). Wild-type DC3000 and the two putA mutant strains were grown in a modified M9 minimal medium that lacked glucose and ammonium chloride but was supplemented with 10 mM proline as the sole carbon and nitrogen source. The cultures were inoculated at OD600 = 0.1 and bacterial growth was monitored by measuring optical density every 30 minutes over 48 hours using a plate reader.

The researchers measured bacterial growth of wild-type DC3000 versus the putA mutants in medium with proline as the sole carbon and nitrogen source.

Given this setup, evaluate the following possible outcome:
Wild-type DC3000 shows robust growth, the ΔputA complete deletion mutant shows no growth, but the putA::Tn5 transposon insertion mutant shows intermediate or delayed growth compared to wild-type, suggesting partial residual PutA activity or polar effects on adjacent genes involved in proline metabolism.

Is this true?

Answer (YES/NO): NO